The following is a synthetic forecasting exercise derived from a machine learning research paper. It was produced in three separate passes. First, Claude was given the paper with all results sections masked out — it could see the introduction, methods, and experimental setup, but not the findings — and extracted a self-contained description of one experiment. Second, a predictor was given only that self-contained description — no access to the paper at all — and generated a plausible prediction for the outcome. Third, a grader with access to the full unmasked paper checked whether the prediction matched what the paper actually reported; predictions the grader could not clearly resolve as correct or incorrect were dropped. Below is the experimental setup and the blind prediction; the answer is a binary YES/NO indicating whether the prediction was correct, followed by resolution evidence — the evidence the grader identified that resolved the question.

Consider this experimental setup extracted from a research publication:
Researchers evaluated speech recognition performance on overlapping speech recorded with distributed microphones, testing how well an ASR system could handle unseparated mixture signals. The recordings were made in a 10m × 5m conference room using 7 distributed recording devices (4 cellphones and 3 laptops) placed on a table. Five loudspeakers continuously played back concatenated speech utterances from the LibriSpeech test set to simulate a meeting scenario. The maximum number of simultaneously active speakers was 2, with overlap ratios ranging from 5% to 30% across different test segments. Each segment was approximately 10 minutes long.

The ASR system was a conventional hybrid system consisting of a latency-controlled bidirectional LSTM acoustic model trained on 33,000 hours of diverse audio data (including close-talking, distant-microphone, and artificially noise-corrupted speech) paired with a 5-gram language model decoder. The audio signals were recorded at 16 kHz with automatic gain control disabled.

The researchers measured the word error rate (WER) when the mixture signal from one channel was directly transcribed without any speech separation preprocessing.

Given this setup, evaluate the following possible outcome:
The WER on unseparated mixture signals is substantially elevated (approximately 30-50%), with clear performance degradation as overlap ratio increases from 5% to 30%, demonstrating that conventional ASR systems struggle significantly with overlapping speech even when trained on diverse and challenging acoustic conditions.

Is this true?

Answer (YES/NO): NO